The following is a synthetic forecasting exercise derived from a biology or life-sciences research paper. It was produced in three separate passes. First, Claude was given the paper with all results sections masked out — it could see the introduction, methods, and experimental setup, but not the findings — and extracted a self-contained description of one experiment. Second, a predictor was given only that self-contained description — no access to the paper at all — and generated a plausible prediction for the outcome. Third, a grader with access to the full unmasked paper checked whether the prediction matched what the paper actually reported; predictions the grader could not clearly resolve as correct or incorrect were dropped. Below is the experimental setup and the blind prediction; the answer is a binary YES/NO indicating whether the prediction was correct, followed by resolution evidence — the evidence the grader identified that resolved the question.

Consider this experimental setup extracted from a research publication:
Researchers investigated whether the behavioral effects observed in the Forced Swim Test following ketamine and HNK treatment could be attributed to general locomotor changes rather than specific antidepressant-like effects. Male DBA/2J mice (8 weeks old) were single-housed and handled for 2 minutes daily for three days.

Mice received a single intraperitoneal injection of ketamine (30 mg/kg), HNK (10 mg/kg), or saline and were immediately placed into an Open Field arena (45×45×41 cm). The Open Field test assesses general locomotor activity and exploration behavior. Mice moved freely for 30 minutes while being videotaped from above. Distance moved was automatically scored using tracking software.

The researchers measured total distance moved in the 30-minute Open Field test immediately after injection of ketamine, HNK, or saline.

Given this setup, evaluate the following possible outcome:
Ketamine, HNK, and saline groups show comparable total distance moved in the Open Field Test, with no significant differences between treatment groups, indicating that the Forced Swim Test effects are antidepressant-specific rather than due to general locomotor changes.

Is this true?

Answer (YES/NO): NO